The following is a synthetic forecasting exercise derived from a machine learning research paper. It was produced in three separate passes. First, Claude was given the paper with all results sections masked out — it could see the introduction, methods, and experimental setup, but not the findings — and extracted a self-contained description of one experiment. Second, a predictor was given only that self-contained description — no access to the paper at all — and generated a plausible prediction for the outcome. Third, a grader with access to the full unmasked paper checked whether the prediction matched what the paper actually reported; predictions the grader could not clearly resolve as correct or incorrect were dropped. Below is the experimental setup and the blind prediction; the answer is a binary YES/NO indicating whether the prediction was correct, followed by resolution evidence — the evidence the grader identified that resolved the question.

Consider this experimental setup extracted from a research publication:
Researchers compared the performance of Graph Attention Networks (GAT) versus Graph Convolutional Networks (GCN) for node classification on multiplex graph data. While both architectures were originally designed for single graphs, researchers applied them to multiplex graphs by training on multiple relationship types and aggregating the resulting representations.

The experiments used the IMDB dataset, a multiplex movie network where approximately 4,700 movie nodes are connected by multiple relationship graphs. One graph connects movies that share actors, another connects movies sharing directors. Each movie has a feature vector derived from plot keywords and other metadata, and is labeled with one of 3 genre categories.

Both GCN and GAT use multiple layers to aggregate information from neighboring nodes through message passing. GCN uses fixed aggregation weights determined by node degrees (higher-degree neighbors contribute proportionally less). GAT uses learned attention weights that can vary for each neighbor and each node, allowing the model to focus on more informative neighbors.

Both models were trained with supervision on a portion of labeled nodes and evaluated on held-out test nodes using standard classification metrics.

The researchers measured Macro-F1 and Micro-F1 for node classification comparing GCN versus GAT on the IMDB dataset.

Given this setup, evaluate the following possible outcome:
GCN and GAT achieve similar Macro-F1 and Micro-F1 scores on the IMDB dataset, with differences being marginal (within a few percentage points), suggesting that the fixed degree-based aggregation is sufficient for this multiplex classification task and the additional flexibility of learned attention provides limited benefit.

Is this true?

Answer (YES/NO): NO